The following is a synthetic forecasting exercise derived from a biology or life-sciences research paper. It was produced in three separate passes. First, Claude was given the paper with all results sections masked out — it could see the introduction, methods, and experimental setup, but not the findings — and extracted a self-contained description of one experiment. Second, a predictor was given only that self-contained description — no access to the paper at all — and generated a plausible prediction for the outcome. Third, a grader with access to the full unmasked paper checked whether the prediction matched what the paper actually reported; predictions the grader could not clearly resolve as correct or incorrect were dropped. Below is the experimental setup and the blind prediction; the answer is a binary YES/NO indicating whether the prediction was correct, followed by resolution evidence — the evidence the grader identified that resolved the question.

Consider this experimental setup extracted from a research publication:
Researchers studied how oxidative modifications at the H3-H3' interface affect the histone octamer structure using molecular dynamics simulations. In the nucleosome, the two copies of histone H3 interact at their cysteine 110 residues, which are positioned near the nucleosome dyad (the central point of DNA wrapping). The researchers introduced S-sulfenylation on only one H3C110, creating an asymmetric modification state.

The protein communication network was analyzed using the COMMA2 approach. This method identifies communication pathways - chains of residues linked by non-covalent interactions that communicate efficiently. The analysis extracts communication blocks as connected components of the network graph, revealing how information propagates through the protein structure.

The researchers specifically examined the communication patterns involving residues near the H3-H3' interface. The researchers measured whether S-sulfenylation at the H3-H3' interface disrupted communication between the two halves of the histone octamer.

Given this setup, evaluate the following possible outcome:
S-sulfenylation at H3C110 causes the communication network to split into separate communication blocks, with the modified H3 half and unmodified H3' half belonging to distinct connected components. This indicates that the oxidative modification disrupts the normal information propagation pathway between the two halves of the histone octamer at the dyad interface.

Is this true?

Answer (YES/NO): NO